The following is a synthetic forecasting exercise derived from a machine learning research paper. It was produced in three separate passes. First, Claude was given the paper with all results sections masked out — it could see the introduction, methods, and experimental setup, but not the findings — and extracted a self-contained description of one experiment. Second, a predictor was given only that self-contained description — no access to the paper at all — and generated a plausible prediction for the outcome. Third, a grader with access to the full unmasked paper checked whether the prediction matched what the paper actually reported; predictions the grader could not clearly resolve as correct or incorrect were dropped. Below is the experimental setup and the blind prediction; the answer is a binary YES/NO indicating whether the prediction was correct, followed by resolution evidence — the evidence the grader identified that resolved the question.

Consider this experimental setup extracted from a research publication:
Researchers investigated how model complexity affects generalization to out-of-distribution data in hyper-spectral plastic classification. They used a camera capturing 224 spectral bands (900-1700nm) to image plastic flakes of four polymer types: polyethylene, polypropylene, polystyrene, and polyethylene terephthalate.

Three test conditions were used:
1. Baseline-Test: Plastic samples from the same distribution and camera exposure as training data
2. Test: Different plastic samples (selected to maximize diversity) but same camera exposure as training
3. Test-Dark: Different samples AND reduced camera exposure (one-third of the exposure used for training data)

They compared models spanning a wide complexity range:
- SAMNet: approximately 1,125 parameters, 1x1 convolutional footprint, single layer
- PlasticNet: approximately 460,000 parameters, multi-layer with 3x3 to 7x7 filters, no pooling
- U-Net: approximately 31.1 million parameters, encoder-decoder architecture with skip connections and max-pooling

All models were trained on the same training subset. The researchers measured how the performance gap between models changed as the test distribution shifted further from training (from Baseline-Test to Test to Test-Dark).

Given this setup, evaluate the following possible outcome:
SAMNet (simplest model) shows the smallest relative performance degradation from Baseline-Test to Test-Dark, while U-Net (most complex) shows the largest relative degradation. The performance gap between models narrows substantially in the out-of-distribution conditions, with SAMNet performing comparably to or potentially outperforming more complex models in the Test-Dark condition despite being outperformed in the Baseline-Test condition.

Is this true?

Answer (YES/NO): NO